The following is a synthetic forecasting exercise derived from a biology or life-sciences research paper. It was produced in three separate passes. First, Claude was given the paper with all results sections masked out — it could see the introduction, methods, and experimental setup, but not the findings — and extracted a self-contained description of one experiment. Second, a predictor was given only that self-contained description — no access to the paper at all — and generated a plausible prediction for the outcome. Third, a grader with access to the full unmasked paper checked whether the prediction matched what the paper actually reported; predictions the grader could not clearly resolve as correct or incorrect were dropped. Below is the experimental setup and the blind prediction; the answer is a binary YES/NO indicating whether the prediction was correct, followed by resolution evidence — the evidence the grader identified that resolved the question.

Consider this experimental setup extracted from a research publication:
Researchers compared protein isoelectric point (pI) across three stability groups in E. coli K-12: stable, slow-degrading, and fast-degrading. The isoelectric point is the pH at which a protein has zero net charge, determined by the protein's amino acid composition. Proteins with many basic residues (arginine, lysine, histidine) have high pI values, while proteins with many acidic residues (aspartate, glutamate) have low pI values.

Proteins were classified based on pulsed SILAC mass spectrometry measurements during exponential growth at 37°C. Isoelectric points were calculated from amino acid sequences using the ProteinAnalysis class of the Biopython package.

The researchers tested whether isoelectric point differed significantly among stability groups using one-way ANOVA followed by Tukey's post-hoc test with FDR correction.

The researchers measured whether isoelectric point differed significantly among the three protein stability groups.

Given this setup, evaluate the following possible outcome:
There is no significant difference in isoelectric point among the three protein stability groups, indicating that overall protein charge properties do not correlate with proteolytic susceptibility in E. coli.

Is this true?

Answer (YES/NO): NO